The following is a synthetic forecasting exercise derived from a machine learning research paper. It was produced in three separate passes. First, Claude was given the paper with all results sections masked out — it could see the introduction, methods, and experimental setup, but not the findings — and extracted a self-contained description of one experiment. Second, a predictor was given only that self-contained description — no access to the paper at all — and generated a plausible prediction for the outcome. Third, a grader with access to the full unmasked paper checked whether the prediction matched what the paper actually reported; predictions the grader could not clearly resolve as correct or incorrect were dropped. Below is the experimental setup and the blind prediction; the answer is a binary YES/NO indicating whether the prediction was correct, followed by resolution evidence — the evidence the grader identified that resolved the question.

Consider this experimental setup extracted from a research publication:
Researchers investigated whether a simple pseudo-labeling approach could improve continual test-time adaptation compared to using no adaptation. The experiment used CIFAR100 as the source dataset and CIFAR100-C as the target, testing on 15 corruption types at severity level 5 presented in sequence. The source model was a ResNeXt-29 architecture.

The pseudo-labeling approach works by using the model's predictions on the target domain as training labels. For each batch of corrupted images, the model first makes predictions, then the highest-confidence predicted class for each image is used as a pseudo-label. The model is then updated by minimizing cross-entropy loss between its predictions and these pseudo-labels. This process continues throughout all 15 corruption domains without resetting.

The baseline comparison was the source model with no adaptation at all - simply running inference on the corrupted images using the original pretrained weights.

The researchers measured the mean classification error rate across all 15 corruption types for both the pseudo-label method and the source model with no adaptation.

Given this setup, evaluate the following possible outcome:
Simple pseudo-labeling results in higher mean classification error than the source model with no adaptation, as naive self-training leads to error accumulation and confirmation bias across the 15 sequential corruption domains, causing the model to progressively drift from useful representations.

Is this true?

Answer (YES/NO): NO